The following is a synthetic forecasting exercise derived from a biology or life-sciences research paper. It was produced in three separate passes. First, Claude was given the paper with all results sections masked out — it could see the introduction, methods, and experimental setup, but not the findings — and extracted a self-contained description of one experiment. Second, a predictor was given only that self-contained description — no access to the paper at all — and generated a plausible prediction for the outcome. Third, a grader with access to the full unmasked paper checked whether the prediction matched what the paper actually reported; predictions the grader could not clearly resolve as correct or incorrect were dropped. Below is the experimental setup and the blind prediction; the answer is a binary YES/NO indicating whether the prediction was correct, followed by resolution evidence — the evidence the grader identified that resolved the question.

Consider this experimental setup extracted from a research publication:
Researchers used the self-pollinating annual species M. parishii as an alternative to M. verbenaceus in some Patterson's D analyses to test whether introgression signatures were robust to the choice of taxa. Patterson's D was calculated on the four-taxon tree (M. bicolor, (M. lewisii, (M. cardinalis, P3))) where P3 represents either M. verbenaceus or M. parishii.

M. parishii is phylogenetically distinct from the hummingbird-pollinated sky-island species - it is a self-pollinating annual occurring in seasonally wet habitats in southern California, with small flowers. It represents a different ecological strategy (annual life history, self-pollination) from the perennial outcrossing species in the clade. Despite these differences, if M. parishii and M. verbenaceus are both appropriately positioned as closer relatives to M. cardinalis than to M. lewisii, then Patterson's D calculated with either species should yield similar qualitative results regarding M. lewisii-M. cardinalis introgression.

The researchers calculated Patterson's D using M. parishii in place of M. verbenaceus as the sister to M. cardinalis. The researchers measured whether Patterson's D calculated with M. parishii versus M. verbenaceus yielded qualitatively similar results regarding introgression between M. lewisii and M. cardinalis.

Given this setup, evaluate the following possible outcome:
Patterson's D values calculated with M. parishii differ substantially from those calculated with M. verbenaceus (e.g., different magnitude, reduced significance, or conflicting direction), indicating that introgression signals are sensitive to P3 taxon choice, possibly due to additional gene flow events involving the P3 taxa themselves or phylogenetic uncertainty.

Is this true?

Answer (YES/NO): NO